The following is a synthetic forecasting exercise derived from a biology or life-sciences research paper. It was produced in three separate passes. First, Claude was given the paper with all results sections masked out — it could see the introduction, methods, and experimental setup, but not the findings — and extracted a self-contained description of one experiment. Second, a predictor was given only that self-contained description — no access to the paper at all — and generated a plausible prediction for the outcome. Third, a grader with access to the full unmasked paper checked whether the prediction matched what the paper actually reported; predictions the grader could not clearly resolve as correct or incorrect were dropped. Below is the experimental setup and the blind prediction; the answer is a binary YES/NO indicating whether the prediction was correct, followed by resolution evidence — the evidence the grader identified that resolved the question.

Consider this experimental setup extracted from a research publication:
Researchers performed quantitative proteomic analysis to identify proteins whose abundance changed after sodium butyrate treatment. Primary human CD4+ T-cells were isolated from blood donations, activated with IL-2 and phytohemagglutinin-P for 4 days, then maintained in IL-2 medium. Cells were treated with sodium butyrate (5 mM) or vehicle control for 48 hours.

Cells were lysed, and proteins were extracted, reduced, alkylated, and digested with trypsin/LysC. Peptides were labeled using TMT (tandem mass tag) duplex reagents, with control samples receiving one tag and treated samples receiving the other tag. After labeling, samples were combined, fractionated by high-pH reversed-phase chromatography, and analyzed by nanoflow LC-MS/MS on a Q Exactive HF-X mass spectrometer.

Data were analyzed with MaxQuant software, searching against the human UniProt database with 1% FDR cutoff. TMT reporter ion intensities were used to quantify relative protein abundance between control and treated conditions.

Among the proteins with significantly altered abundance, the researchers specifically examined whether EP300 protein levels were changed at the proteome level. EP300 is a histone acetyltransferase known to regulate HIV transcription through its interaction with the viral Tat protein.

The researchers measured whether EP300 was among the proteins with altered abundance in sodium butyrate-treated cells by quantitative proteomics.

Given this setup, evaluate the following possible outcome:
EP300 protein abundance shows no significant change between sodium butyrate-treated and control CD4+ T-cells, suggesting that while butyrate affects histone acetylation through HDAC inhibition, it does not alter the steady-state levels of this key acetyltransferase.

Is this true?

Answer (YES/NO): NO